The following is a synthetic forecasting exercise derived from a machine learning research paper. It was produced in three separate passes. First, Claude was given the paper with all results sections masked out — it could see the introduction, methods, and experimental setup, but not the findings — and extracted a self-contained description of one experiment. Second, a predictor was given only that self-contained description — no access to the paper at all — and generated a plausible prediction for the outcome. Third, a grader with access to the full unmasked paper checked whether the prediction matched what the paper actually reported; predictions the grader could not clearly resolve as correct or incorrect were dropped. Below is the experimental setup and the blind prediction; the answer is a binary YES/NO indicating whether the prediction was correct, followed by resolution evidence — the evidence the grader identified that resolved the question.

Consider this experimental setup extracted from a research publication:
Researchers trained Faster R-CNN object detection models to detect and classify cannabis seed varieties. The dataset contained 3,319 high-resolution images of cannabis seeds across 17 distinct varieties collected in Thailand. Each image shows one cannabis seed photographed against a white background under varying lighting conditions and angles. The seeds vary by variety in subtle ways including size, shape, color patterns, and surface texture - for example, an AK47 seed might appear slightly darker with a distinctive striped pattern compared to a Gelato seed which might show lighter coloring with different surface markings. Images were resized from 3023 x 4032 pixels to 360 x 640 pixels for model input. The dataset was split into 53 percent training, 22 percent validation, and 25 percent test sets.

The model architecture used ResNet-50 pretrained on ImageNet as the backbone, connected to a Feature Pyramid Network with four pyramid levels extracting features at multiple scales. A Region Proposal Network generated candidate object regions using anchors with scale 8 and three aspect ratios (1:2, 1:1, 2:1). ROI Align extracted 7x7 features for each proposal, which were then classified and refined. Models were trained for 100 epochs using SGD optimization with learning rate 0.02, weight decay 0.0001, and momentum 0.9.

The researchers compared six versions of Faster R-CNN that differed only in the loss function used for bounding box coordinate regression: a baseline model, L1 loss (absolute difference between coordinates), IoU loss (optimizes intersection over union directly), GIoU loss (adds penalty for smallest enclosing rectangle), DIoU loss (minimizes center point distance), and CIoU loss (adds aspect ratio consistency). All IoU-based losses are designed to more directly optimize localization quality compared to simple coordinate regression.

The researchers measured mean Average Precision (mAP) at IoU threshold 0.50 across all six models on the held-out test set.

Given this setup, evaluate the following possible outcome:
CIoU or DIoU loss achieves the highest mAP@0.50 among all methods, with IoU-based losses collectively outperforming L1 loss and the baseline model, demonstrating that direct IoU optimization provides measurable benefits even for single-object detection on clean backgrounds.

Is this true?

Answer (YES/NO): NO